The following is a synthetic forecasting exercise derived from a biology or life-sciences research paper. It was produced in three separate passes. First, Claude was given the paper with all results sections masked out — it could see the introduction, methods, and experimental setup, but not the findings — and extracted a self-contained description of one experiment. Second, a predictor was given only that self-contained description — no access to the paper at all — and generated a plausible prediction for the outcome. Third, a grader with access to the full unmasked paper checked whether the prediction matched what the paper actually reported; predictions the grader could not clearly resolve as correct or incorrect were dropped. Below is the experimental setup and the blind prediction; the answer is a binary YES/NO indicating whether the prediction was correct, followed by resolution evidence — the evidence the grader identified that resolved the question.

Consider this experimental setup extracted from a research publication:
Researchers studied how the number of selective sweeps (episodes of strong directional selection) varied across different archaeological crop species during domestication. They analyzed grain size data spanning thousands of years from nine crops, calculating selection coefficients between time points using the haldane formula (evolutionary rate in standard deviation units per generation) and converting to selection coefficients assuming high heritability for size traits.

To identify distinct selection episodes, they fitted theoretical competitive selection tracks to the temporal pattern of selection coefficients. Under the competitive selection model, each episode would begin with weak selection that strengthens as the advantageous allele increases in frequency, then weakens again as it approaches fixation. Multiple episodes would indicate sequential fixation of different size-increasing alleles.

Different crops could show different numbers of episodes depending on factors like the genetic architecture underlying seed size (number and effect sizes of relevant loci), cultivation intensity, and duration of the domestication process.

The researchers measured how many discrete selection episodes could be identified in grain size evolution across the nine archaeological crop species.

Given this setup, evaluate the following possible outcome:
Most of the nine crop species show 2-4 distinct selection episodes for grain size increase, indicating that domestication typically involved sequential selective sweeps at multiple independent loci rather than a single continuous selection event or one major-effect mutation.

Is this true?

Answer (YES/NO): YES